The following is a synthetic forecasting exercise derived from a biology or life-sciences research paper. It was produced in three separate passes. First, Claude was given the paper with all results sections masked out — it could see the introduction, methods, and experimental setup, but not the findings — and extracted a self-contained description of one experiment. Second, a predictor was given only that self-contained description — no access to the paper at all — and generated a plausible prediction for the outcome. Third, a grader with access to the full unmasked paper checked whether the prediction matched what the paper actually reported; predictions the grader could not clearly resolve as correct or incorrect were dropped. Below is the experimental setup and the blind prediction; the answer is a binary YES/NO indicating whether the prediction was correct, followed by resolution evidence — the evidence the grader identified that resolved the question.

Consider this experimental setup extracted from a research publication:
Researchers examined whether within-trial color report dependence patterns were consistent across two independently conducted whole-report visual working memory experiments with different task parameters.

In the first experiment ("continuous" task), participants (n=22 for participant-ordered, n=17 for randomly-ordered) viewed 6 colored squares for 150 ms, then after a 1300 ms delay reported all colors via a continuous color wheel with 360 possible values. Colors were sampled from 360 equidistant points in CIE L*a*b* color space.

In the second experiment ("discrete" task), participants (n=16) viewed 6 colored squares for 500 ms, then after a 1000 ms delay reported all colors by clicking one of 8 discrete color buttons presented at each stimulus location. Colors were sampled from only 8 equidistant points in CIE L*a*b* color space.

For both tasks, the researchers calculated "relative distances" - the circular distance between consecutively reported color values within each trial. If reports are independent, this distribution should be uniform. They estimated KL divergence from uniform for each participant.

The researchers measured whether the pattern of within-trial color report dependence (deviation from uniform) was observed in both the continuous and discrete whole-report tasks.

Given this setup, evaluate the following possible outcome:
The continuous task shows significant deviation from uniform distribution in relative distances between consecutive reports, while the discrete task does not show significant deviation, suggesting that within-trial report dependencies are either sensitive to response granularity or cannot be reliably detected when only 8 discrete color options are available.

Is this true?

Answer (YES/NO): NO